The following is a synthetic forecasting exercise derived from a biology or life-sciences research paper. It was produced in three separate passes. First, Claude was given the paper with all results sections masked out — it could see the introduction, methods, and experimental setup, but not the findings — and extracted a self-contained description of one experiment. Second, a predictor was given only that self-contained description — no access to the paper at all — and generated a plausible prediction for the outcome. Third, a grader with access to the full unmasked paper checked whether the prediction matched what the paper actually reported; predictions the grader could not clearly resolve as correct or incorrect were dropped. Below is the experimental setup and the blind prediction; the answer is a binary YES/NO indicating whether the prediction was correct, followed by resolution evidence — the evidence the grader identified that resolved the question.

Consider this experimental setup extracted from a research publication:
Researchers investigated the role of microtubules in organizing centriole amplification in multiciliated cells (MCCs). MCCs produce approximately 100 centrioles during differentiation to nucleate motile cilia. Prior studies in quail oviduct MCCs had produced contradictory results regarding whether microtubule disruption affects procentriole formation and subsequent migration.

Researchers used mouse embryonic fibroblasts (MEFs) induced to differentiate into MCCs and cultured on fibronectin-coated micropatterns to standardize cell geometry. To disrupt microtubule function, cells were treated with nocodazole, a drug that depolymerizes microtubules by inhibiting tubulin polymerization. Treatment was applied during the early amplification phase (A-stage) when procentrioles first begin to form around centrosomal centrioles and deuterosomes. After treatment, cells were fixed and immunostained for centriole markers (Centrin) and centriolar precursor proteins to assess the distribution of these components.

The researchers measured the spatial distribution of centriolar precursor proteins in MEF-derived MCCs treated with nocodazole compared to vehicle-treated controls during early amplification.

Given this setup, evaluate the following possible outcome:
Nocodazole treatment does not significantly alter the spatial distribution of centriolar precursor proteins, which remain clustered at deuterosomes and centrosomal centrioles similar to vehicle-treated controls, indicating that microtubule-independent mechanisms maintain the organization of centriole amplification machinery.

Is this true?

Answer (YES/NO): NO